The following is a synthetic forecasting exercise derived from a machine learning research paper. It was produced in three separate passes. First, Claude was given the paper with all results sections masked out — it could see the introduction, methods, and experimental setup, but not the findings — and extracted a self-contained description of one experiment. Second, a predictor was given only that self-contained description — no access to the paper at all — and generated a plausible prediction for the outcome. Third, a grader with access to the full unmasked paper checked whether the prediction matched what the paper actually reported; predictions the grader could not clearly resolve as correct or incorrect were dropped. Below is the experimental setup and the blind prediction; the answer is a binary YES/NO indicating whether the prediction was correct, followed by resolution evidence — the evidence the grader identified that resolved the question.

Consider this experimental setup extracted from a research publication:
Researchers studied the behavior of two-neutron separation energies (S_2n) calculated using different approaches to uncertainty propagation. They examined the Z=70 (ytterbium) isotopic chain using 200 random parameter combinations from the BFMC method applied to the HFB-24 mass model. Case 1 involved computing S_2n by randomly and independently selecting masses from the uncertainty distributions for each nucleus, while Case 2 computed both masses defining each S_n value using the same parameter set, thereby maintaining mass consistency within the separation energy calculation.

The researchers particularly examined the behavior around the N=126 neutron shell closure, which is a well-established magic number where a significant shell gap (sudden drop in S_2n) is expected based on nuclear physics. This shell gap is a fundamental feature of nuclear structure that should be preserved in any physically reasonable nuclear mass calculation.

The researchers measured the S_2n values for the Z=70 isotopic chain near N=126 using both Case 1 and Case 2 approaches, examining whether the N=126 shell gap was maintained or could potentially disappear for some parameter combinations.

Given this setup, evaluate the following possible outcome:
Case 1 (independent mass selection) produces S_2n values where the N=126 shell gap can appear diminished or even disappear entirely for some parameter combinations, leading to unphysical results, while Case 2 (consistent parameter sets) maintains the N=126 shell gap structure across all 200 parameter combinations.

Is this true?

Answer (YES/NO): YES